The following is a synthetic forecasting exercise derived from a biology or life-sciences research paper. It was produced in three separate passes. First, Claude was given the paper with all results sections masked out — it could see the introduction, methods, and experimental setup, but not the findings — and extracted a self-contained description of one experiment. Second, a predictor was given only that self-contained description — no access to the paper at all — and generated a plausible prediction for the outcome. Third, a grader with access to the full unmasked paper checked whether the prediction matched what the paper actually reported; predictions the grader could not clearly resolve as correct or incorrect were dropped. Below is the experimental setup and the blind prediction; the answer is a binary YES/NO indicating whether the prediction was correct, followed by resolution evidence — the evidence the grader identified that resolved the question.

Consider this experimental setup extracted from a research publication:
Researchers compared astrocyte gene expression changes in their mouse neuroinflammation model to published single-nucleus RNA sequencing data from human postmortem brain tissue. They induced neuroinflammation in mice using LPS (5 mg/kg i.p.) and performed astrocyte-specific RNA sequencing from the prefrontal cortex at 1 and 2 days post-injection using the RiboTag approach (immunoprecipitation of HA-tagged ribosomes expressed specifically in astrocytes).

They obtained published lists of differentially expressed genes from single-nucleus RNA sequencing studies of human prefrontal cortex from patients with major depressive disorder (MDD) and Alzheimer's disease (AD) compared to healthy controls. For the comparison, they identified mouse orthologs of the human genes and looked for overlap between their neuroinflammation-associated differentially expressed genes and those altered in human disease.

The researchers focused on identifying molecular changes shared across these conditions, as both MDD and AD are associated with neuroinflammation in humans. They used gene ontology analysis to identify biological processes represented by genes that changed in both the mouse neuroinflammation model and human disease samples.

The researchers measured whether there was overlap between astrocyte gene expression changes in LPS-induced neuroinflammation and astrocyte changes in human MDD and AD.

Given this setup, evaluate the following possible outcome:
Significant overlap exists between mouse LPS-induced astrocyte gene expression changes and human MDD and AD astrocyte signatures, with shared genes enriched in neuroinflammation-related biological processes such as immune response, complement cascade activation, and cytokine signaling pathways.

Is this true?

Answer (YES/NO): NO